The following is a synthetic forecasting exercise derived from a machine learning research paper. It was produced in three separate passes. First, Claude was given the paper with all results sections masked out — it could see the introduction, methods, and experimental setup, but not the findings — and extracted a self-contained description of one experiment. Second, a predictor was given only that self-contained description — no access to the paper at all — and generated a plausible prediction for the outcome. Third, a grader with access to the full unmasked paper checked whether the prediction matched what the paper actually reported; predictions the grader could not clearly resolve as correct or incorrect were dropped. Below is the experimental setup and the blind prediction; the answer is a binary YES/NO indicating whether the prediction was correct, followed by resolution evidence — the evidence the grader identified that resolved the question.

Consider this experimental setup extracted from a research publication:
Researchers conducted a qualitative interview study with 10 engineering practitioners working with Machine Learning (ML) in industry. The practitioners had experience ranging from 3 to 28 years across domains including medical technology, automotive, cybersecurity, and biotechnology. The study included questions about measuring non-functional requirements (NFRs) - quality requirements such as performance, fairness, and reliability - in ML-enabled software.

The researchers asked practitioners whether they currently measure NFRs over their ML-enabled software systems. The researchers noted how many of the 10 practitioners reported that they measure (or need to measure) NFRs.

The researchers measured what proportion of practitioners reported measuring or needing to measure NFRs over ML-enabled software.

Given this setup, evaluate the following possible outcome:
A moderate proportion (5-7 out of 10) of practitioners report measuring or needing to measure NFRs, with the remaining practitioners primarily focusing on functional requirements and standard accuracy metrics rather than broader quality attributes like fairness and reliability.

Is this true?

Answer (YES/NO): NO